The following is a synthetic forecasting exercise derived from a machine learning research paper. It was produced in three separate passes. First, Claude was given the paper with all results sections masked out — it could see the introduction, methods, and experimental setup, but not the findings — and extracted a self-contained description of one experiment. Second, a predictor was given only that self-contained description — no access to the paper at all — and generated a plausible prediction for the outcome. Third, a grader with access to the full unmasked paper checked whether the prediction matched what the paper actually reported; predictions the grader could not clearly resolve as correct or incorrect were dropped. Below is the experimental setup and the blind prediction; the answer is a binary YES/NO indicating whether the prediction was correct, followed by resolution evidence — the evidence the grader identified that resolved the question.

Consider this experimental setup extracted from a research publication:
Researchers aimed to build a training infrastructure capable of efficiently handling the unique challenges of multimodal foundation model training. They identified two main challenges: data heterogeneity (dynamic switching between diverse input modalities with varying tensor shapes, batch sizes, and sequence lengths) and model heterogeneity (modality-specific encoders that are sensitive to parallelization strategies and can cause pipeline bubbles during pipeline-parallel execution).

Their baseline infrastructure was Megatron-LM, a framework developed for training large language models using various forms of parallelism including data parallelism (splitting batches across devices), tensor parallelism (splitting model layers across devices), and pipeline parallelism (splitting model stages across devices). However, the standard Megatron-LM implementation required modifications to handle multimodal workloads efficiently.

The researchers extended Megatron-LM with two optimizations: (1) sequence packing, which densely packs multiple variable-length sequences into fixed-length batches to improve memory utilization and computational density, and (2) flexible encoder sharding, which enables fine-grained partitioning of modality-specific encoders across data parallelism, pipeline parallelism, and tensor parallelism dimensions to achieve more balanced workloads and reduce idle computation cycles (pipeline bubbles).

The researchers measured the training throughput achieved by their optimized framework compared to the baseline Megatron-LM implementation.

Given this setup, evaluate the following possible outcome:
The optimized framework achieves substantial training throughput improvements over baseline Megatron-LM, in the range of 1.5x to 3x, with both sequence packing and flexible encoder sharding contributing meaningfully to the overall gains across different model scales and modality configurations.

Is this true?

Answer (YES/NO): NO